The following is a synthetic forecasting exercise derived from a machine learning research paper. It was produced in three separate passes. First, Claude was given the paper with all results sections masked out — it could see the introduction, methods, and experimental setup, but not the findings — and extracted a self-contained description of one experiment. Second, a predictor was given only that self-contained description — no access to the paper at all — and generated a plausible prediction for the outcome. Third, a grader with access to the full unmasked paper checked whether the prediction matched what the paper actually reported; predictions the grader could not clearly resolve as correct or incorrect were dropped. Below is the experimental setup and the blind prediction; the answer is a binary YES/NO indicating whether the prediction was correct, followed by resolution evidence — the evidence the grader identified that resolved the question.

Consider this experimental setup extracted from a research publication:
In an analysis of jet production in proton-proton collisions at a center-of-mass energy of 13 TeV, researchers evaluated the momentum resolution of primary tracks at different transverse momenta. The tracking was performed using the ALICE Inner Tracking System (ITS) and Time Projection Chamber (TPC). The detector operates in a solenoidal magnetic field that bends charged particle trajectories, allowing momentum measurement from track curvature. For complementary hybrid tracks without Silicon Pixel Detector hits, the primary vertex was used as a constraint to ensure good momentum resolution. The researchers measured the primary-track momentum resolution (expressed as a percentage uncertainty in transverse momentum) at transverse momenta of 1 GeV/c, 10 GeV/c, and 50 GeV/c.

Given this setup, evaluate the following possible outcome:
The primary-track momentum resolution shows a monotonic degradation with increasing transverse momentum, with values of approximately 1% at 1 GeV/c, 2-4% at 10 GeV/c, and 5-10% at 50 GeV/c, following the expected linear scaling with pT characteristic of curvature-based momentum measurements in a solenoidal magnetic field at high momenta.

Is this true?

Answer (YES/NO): NO